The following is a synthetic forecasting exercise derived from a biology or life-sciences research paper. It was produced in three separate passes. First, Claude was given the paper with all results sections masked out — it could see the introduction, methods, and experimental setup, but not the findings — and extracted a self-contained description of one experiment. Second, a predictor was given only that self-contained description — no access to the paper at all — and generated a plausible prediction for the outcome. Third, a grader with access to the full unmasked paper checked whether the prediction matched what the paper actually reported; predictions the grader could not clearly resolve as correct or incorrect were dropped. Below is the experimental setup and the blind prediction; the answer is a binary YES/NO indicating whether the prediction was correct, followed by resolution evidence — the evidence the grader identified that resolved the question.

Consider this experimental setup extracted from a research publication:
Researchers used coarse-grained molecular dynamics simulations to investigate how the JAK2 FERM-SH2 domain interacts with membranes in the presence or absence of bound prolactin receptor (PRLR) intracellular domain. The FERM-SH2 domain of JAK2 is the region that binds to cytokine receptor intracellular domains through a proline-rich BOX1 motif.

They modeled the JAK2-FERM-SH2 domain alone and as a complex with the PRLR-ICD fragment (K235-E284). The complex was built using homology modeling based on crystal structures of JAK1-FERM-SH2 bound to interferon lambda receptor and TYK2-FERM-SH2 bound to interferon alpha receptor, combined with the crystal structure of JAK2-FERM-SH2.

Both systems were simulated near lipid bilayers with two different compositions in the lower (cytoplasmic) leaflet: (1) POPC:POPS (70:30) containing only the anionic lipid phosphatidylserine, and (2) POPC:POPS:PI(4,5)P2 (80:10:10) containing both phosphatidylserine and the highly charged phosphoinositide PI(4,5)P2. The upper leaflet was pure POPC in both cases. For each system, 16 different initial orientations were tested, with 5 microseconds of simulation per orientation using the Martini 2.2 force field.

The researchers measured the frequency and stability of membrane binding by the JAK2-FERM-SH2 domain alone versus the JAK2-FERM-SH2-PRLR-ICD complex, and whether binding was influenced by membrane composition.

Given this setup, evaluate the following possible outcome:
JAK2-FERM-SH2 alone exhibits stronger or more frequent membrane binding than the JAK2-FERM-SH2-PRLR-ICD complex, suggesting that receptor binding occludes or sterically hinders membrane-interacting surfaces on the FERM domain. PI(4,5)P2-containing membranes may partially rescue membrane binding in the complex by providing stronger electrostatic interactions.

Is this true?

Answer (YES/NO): NO